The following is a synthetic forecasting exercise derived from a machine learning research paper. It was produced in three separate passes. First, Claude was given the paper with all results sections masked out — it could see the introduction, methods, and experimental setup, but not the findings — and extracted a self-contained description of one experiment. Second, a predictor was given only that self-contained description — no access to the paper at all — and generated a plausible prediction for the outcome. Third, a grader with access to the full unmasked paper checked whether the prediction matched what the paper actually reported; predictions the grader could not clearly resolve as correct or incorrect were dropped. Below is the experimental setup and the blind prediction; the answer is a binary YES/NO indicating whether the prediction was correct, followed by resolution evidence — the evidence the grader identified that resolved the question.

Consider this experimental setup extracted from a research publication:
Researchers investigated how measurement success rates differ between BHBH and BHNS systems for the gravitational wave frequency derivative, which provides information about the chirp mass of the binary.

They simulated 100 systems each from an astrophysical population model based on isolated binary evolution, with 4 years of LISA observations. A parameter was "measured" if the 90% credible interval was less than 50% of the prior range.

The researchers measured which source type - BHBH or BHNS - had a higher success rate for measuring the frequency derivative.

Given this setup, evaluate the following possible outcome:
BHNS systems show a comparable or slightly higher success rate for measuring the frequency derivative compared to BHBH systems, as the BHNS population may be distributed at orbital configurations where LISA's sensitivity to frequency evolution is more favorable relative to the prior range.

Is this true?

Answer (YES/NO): NO